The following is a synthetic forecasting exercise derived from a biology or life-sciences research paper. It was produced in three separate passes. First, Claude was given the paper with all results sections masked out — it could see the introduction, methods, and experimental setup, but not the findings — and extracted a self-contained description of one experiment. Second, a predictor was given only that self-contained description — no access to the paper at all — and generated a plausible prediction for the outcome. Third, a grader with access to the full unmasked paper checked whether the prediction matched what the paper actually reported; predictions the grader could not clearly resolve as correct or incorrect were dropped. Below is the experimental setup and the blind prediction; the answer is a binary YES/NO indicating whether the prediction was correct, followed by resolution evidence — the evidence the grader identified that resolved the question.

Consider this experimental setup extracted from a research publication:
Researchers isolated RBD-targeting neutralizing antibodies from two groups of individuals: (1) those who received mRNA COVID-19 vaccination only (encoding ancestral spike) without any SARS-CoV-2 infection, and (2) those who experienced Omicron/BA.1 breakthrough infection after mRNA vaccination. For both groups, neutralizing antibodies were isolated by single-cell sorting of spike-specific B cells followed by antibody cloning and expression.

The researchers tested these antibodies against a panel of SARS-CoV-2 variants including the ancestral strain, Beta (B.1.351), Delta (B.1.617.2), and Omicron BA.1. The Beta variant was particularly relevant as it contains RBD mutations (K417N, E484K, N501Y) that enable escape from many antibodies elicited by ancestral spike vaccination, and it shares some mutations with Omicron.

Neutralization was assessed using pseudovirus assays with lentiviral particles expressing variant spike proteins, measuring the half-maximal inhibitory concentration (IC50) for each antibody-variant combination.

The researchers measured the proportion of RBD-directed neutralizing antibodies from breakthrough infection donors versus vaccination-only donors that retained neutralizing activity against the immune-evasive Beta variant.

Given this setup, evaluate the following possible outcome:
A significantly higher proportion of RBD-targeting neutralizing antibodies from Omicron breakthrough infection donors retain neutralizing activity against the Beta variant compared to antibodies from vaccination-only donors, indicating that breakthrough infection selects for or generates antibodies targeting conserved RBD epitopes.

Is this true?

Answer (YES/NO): YES